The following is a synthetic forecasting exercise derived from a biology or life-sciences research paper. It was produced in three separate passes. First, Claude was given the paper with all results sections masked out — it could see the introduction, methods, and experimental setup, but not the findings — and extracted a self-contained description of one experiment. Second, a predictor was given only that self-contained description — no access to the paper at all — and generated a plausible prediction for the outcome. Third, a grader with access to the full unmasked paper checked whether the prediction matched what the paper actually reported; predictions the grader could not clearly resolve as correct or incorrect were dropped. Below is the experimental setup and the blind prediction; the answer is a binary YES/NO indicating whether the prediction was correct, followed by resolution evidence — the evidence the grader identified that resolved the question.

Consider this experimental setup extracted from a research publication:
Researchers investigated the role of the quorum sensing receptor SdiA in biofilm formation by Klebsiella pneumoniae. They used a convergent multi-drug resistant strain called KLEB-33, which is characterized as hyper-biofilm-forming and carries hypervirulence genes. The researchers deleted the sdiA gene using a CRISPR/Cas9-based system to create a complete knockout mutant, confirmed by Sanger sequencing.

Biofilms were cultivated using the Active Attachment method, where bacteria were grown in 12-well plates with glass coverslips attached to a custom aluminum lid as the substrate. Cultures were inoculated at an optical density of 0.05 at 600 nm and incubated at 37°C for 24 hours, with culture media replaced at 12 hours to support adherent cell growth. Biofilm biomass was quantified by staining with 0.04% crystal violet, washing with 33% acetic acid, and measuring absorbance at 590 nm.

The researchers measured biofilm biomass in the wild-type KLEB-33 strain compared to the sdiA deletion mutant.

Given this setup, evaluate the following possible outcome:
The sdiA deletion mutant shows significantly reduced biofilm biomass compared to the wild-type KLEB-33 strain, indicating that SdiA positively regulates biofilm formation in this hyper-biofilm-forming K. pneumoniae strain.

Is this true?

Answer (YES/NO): NO